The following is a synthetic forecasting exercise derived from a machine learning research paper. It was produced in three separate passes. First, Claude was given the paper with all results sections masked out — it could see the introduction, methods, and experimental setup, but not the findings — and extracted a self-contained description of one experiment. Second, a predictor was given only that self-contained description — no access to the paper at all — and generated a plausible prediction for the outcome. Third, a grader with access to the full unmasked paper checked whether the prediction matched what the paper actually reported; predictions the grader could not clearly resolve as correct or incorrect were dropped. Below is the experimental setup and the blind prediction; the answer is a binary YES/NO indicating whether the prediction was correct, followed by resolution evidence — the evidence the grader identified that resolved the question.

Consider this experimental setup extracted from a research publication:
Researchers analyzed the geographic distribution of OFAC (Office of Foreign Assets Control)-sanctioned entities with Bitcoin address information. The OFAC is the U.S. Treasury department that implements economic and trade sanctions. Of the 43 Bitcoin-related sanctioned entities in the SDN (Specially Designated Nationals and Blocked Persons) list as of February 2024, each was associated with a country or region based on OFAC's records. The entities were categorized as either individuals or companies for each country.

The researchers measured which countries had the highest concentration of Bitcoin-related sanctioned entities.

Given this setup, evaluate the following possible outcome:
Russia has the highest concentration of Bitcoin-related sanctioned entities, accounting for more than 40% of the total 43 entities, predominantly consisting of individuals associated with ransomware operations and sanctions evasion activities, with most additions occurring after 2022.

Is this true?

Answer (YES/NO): NO